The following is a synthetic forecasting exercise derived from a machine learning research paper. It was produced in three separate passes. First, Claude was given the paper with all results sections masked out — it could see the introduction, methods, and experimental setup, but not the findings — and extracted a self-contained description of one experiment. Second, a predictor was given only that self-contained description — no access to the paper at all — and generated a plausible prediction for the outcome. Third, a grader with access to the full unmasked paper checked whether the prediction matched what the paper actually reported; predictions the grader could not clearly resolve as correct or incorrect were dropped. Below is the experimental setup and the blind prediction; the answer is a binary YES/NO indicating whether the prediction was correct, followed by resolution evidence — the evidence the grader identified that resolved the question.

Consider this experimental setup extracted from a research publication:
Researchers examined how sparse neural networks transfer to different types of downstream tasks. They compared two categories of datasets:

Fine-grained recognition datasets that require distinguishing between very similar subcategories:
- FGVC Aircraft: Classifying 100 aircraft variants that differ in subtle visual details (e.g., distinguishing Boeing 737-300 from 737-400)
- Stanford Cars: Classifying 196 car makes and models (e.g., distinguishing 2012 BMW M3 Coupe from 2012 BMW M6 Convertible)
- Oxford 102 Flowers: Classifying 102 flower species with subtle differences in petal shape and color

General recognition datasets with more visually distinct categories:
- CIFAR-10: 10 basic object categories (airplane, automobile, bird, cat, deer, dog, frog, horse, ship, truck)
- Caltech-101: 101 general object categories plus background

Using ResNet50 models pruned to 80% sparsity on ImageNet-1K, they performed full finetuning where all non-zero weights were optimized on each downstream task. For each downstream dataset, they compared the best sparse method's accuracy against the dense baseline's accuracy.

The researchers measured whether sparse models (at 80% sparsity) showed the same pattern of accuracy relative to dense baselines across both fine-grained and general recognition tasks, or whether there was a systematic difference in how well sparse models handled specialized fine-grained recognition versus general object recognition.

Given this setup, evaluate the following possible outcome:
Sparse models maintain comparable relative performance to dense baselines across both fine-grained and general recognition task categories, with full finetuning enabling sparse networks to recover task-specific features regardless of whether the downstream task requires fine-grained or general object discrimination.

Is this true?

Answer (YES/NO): YES